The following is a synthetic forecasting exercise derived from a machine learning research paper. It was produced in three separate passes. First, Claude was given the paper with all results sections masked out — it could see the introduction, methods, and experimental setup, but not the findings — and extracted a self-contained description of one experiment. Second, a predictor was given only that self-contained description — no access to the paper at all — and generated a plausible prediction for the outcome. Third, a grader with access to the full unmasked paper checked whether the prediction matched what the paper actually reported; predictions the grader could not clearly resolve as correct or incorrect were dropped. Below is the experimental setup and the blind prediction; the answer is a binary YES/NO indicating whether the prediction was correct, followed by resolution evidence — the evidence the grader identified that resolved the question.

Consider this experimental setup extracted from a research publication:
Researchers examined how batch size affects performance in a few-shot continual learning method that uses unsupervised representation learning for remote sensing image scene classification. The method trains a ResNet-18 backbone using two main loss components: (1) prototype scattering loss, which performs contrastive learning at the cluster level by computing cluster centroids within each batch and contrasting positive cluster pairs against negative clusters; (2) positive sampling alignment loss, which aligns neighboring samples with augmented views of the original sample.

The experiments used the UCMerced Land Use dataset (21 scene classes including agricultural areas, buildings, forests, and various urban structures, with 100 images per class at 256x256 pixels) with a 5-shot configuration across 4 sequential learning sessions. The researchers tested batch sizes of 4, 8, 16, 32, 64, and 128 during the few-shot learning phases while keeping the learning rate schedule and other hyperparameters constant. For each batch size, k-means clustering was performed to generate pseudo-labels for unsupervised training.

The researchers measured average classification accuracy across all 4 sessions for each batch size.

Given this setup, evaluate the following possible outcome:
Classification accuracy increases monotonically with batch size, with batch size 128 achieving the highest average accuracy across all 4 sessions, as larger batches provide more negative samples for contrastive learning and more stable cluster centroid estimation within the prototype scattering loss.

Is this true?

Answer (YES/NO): NO